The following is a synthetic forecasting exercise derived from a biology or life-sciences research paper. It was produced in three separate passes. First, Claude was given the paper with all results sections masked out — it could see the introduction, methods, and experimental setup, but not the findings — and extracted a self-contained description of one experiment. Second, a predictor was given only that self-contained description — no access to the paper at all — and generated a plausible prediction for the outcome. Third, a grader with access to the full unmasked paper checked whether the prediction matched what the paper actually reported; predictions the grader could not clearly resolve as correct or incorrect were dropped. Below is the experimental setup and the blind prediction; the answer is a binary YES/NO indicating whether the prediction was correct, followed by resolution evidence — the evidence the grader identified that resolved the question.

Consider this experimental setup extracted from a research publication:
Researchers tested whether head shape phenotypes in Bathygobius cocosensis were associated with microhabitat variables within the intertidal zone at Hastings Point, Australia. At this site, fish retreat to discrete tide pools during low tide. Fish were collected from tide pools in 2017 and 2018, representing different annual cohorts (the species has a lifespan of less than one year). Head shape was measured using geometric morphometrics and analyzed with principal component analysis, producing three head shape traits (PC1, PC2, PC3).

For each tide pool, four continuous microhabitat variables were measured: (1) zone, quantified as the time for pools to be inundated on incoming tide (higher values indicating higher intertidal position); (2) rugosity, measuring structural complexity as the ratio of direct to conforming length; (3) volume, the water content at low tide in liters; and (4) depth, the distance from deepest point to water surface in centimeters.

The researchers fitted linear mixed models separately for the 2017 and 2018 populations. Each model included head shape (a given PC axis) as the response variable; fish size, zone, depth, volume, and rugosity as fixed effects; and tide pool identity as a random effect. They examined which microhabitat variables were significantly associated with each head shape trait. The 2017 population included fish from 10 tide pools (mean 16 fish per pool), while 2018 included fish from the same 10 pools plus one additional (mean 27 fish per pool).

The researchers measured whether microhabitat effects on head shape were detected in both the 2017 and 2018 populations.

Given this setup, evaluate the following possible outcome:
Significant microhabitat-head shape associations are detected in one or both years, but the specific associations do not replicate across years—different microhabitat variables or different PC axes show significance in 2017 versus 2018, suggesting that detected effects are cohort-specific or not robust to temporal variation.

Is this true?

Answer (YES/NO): YES